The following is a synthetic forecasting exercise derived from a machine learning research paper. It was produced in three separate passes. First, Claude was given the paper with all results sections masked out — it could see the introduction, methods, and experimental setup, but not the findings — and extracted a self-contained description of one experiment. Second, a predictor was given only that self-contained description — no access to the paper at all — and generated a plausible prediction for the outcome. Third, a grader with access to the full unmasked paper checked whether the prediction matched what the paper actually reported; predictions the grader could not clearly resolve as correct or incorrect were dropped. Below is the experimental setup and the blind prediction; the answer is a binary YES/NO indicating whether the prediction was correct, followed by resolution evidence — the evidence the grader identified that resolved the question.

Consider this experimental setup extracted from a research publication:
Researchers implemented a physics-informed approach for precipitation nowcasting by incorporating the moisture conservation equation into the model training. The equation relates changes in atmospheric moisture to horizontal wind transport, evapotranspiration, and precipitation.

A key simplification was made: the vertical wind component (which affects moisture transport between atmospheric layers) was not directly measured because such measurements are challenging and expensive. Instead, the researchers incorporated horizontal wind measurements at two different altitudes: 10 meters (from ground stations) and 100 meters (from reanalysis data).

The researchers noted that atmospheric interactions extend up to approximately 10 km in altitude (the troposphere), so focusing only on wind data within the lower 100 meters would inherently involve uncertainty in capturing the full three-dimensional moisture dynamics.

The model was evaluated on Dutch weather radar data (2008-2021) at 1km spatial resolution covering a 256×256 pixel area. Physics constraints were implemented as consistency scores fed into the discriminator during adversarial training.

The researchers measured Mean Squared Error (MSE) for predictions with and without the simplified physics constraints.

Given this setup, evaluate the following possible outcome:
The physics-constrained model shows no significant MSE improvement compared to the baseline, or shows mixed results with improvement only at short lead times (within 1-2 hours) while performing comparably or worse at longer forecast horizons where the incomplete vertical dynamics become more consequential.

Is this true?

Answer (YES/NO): NO